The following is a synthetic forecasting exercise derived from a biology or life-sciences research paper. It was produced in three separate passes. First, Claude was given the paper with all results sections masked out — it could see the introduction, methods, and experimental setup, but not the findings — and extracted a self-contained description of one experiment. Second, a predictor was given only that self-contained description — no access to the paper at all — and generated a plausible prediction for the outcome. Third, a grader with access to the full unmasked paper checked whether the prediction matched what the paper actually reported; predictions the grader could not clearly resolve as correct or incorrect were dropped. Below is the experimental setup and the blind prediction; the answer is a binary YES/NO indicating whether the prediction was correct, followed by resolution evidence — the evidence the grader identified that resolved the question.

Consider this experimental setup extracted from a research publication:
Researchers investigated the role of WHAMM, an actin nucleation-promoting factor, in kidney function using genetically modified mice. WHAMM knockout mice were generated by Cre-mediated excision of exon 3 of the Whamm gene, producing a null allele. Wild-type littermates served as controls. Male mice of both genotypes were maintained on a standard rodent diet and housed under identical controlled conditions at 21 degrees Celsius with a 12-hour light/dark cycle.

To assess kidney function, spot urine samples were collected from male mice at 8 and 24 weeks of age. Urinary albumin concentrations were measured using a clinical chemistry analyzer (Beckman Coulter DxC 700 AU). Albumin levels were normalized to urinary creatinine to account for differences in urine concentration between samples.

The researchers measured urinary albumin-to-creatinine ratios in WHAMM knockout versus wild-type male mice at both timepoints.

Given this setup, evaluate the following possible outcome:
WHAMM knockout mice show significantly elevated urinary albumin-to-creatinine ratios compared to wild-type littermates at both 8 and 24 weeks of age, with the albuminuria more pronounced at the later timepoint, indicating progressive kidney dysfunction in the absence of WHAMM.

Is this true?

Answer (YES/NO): NO